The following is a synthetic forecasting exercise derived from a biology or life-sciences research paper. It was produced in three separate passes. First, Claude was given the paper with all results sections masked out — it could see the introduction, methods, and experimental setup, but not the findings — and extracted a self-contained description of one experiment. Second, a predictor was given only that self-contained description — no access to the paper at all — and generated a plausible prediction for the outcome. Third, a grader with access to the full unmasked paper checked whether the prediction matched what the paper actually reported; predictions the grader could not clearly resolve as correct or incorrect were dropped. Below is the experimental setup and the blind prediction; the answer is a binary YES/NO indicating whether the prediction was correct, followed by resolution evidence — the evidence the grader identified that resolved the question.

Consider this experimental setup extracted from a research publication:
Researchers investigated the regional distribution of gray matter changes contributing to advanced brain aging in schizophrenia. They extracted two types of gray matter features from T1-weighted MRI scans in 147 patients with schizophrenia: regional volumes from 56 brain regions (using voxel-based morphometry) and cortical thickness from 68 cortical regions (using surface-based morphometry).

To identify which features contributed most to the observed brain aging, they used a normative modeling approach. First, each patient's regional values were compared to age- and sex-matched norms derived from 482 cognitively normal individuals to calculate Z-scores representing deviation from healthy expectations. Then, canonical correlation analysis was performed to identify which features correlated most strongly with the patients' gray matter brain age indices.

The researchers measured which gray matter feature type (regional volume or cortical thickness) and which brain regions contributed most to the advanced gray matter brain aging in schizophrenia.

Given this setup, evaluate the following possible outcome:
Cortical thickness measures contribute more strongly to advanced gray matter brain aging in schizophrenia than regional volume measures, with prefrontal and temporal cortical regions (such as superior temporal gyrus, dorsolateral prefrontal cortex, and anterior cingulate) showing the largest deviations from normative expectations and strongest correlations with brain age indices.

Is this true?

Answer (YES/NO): NO